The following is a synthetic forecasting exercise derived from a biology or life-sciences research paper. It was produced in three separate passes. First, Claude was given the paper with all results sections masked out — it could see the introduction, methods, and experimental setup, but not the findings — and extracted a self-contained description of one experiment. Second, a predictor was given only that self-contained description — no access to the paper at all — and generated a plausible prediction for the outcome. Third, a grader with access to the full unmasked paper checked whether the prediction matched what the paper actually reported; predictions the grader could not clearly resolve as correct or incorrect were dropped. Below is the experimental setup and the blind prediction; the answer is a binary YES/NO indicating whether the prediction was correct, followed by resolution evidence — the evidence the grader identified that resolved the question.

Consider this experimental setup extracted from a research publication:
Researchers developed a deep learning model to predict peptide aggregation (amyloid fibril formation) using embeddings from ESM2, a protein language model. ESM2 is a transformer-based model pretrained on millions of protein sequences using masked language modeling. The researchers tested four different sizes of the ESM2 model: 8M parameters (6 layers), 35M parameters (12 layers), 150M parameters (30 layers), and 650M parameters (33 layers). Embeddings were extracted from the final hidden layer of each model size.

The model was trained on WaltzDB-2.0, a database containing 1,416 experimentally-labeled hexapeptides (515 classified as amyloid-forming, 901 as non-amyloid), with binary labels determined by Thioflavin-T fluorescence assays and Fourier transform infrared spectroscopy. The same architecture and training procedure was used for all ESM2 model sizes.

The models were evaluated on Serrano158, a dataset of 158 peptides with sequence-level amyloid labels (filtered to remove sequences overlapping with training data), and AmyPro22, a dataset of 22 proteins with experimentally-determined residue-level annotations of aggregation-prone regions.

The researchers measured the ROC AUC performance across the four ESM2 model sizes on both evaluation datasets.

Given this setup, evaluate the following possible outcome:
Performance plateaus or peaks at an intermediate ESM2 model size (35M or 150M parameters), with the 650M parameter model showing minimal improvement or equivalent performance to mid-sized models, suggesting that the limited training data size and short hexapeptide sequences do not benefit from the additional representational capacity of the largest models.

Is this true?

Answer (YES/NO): NO